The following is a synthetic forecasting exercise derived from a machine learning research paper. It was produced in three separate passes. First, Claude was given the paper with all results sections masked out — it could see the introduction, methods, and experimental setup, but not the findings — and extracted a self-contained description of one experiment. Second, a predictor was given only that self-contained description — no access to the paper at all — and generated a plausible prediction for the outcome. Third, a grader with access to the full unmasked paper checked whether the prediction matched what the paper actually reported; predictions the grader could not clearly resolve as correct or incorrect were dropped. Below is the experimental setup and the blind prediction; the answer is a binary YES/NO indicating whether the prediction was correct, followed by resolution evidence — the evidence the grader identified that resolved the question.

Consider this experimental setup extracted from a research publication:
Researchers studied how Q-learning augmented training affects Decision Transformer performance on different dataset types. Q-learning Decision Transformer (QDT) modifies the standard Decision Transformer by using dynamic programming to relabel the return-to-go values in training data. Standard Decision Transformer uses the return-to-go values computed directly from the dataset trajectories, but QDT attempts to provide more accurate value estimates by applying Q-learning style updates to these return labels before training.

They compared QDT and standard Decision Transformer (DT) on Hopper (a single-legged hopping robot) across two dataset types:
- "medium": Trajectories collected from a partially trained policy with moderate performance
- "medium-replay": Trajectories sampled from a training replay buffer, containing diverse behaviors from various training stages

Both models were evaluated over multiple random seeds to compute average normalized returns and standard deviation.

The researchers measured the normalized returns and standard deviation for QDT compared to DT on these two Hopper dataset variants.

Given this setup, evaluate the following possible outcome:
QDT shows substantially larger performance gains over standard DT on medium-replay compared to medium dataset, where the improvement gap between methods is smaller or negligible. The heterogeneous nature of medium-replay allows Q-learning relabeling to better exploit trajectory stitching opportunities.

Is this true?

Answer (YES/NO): NO